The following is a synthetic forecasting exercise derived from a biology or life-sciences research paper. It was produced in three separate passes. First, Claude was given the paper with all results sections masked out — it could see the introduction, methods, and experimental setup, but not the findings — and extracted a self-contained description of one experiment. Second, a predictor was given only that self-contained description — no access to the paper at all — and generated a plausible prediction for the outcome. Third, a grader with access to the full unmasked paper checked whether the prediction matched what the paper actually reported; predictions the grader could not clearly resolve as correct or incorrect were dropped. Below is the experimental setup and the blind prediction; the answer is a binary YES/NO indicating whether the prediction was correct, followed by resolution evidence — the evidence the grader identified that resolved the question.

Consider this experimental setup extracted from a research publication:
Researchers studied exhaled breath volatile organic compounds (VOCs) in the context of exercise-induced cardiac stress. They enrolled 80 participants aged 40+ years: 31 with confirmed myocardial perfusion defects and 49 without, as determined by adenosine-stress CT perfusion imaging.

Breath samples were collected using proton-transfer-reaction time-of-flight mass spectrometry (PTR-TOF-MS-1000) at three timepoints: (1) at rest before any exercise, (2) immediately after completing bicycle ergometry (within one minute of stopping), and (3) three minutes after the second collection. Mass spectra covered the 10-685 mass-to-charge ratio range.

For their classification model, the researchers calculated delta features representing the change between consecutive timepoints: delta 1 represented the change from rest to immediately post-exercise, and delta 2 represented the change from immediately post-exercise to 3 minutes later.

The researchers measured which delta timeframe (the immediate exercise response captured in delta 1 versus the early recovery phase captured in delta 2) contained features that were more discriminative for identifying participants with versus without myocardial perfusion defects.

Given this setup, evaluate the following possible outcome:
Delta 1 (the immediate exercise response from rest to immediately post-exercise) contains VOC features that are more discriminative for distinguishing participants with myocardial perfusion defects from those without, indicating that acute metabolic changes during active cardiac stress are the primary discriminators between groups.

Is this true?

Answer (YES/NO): NO